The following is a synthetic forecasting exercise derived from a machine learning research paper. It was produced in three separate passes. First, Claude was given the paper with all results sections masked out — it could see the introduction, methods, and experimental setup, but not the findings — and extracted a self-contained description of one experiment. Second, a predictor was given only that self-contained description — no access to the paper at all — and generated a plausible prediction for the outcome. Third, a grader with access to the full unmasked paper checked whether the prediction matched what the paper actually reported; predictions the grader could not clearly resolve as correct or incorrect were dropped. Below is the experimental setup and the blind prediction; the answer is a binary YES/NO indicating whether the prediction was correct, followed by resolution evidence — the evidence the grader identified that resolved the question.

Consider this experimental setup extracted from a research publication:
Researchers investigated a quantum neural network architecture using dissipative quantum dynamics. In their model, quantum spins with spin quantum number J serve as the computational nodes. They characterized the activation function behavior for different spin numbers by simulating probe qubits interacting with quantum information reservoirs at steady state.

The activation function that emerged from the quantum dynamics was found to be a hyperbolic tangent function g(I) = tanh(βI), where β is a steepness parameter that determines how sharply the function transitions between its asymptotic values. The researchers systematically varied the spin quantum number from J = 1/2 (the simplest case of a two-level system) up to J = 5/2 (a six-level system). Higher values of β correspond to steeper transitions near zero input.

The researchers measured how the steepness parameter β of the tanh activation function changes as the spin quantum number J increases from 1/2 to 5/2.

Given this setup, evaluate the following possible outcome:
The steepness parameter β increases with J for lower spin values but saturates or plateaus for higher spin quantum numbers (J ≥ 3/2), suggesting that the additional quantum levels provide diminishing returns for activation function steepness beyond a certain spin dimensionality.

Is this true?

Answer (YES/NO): NO